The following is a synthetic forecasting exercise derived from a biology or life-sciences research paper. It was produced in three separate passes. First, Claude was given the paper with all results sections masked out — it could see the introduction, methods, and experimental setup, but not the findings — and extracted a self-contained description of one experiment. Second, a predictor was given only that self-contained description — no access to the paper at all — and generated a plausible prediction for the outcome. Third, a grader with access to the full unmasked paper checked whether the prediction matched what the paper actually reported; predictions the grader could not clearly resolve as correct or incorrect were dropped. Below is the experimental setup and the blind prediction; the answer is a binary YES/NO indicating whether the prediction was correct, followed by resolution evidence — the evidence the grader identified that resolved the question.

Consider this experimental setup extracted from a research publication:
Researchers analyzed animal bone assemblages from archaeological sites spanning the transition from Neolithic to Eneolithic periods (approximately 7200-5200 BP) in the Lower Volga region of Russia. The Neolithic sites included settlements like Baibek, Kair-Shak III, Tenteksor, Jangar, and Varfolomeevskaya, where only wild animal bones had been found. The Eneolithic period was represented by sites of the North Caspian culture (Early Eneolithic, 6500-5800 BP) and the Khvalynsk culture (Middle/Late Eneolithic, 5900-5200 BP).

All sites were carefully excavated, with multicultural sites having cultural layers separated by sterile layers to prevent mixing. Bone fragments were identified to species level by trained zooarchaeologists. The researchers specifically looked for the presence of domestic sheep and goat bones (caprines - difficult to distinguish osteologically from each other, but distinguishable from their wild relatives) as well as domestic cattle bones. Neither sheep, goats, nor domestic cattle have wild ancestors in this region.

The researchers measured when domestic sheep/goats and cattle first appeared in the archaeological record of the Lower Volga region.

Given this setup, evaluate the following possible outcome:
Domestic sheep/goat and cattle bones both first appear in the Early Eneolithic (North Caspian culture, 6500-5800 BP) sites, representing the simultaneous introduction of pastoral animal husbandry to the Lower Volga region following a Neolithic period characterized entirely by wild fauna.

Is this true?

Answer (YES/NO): NO